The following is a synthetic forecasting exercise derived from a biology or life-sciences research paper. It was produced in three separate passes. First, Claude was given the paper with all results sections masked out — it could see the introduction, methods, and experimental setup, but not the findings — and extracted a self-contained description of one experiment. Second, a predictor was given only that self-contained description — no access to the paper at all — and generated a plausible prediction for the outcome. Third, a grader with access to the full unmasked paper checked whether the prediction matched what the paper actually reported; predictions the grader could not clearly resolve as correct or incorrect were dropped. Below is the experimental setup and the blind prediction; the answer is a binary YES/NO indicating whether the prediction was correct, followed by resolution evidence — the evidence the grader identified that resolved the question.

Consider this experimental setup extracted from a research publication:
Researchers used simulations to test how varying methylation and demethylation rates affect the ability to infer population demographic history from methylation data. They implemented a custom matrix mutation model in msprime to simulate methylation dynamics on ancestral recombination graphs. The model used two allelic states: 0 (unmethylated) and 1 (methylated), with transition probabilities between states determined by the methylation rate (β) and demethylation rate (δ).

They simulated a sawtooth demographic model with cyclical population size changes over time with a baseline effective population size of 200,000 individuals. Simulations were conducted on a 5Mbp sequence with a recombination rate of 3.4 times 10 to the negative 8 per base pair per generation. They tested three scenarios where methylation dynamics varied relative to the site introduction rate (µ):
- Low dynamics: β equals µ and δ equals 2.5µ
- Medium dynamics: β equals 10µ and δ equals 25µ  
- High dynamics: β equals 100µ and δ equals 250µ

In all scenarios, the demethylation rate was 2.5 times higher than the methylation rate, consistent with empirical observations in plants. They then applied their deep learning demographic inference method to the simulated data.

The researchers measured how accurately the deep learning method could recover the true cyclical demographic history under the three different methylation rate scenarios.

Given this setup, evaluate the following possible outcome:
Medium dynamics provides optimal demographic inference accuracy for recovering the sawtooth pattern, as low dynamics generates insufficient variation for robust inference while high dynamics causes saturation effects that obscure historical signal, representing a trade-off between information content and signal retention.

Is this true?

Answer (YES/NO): NO